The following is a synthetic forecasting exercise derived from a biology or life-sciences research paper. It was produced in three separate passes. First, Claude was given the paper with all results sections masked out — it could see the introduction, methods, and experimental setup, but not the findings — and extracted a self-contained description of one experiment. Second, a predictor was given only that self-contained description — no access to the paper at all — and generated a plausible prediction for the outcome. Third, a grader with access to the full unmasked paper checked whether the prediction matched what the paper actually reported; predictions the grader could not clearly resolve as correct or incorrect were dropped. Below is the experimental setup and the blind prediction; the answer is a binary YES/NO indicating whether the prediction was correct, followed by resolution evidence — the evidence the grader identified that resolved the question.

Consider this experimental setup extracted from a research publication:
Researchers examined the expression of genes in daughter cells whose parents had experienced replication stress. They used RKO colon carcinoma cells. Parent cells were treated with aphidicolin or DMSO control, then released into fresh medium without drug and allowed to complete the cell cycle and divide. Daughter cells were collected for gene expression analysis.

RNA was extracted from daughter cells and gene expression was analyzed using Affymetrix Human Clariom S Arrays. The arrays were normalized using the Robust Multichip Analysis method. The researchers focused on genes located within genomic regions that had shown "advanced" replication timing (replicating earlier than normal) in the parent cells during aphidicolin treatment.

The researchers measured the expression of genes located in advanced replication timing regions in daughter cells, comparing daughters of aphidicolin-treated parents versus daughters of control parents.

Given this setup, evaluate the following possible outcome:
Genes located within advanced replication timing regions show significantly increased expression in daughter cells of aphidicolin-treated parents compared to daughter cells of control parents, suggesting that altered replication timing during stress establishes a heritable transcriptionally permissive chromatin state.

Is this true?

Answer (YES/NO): YES